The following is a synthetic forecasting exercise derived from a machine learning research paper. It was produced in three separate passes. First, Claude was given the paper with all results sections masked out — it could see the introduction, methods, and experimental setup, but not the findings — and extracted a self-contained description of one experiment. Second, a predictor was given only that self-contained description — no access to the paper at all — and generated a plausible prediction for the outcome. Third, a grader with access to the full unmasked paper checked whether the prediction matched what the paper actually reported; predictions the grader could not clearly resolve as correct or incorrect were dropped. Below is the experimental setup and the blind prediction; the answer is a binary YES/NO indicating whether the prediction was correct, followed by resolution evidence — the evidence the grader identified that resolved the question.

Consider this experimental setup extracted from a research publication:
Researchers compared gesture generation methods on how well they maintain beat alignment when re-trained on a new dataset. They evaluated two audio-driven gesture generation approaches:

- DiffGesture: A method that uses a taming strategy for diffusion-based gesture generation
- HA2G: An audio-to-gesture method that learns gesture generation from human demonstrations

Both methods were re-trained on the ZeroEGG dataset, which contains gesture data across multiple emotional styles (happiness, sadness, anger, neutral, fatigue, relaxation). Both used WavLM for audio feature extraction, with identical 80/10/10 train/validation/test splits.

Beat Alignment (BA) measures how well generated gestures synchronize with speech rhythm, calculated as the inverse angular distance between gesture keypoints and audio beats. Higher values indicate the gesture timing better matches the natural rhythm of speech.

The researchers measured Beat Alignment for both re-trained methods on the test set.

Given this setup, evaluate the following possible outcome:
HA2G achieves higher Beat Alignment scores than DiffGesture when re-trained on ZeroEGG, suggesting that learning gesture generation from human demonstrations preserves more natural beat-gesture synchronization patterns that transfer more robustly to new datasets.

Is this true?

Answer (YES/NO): YES